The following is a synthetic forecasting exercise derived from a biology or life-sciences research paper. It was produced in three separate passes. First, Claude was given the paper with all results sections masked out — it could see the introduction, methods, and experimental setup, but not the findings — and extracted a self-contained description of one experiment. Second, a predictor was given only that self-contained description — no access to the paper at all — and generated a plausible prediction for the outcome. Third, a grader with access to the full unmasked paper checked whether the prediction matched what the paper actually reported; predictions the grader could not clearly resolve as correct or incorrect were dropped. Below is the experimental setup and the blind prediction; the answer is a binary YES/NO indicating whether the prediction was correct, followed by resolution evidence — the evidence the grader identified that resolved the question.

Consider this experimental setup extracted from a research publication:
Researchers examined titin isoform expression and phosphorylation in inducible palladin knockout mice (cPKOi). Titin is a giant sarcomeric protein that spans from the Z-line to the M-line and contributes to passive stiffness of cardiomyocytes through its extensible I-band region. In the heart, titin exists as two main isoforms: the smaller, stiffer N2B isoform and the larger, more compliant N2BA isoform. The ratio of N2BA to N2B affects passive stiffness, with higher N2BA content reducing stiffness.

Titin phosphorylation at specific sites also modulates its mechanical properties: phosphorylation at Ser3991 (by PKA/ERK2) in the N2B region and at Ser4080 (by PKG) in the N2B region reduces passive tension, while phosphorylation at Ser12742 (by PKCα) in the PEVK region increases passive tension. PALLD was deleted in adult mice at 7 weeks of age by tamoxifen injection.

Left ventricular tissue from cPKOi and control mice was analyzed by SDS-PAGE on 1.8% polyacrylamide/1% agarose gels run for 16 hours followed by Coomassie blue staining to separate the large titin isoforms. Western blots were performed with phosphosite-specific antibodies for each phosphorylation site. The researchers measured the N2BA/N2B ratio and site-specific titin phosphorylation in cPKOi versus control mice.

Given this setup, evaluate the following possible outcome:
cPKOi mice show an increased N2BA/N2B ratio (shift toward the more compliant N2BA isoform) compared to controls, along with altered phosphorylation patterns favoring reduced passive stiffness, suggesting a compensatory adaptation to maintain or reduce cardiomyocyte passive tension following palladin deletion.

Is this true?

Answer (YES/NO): NO